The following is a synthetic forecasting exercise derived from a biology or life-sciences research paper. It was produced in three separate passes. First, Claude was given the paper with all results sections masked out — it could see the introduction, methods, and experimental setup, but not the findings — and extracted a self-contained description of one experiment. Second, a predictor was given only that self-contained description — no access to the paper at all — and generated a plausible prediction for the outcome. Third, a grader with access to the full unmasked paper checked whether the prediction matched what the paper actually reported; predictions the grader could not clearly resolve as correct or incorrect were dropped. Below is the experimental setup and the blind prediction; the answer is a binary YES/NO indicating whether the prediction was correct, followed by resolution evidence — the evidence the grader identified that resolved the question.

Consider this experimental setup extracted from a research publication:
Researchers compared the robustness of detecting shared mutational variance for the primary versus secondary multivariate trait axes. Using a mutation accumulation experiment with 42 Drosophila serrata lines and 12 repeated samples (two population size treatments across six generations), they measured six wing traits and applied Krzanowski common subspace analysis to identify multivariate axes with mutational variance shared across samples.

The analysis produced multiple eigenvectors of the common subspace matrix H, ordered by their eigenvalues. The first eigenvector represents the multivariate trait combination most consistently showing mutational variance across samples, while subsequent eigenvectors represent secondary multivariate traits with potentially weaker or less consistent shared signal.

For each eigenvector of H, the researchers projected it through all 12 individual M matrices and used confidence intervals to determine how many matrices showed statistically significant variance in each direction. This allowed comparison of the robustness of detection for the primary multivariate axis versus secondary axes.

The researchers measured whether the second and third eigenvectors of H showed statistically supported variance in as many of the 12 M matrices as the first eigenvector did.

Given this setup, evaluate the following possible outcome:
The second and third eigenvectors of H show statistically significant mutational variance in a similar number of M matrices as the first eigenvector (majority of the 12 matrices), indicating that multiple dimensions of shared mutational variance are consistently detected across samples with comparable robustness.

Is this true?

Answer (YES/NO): NO